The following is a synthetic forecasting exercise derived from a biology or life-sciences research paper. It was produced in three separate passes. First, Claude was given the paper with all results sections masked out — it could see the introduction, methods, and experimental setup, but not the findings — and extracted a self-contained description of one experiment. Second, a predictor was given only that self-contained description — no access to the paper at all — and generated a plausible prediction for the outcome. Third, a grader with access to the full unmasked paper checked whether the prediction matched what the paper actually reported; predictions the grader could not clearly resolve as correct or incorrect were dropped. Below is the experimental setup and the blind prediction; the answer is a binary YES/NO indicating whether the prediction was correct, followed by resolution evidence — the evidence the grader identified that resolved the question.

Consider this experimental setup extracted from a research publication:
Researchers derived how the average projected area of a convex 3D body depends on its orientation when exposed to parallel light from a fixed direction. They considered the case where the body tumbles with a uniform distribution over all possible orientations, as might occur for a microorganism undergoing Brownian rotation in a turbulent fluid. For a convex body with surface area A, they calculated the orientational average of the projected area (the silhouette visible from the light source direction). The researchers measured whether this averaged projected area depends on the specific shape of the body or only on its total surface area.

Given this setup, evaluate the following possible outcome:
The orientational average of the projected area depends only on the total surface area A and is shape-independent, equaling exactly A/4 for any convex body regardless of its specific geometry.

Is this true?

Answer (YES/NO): YES